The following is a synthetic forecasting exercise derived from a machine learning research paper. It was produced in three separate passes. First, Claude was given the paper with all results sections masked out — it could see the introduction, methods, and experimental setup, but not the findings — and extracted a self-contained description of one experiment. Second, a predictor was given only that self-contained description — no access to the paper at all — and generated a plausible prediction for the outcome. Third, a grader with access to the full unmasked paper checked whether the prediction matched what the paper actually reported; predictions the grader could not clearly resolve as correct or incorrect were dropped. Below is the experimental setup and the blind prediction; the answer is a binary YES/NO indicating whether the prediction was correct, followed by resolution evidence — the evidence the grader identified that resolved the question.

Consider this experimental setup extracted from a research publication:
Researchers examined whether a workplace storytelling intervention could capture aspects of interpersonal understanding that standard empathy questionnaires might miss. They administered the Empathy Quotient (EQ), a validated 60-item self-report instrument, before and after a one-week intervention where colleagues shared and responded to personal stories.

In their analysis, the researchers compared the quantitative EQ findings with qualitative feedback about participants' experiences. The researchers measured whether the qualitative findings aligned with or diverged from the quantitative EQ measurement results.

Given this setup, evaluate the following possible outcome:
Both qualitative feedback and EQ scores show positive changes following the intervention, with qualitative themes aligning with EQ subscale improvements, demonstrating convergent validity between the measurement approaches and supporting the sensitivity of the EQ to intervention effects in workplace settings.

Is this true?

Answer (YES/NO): NO